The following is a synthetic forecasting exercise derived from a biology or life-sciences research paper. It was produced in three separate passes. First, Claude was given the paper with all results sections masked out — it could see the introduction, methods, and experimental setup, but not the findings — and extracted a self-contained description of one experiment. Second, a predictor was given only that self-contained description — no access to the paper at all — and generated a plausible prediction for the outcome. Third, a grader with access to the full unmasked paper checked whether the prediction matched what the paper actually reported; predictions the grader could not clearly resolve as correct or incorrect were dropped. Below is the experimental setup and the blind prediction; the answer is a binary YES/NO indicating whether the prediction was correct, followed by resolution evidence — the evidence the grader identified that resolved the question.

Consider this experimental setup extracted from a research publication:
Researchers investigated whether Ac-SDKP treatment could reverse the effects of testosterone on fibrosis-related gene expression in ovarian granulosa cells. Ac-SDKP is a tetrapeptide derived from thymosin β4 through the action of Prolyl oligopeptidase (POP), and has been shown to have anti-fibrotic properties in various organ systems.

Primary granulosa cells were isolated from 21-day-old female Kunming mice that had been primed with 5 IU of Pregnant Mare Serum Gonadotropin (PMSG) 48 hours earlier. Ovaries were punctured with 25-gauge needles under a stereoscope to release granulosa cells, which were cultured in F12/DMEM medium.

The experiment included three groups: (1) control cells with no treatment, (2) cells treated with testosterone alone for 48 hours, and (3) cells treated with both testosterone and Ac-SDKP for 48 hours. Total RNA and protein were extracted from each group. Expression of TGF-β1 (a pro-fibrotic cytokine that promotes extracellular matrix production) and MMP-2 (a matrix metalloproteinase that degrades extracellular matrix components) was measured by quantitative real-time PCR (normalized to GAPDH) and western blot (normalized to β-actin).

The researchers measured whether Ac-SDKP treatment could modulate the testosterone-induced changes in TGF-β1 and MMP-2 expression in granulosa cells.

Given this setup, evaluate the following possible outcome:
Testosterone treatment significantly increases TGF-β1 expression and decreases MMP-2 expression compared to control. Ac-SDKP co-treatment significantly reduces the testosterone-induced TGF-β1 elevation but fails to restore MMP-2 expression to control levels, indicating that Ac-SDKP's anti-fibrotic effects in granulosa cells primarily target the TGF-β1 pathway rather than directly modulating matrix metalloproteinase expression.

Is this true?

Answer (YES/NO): NO